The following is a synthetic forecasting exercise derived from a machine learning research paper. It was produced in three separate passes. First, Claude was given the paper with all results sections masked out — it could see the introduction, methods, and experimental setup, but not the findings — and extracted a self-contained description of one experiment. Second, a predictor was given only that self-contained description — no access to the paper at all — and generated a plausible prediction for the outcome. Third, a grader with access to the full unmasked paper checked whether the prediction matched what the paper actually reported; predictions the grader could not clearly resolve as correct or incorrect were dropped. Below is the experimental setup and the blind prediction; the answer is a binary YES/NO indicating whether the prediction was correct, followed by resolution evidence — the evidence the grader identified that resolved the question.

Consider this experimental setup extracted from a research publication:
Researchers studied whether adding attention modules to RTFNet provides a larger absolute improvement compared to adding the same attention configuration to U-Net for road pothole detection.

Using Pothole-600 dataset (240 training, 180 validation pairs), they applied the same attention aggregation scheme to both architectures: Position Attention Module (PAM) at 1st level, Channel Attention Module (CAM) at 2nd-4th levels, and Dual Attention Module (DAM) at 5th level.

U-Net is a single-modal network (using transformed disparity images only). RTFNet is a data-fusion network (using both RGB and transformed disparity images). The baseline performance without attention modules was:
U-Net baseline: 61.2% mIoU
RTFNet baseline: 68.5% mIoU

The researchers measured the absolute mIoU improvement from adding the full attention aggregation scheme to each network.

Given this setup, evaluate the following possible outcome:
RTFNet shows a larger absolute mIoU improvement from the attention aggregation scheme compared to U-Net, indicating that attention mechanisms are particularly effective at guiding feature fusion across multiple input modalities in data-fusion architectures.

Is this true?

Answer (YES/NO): NO